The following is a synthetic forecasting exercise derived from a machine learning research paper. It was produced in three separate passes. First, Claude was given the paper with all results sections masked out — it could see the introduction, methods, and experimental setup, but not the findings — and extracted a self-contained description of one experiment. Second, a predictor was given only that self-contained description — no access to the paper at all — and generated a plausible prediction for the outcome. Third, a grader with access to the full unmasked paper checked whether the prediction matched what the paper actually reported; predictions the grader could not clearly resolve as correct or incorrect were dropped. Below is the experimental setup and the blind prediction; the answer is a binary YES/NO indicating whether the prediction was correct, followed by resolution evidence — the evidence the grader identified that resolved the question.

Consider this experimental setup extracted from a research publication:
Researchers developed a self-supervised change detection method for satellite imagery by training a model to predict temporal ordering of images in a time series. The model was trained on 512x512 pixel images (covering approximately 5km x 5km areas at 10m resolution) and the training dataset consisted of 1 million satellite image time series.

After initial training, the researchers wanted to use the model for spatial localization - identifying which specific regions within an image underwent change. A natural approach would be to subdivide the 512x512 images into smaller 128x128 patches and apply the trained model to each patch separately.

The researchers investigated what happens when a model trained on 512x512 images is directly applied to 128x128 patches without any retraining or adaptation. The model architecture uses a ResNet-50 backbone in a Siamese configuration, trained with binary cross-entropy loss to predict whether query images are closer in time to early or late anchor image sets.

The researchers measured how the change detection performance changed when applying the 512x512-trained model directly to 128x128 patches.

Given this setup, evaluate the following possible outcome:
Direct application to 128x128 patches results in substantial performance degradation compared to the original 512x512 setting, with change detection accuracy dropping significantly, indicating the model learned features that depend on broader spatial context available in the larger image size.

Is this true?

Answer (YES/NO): YES